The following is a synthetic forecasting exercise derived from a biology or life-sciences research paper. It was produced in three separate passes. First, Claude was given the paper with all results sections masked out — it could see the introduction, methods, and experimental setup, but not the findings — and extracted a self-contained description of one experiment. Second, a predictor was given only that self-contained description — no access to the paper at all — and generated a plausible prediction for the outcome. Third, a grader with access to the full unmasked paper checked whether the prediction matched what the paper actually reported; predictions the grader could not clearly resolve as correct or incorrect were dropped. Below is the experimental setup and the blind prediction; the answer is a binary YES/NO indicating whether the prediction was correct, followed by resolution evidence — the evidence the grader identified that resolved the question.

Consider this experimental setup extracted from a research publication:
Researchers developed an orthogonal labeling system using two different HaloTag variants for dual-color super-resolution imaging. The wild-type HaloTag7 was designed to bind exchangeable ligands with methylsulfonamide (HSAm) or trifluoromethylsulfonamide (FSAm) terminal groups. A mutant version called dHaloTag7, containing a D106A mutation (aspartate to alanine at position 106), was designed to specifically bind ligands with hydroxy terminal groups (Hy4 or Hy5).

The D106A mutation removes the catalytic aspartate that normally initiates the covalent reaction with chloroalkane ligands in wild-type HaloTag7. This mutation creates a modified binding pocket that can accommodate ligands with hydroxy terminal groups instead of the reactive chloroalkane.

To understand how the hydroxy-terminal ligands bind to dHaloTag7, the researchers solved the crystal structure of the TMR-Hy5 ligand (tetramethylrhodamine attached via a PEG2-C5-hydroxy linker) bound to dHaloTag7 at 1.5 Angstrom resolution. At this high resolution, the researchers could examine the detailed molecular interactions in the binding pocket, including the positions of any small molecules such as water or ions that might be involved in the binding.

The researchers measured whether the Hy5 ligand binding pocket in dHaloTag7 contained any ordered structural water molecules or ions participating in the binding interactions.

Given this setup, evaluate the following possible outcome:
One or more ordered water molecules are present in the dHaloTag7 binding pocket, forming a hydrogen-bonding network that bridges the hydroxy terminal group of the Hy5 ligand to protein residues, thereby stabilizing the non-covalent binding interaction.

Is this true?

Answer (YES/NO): YES